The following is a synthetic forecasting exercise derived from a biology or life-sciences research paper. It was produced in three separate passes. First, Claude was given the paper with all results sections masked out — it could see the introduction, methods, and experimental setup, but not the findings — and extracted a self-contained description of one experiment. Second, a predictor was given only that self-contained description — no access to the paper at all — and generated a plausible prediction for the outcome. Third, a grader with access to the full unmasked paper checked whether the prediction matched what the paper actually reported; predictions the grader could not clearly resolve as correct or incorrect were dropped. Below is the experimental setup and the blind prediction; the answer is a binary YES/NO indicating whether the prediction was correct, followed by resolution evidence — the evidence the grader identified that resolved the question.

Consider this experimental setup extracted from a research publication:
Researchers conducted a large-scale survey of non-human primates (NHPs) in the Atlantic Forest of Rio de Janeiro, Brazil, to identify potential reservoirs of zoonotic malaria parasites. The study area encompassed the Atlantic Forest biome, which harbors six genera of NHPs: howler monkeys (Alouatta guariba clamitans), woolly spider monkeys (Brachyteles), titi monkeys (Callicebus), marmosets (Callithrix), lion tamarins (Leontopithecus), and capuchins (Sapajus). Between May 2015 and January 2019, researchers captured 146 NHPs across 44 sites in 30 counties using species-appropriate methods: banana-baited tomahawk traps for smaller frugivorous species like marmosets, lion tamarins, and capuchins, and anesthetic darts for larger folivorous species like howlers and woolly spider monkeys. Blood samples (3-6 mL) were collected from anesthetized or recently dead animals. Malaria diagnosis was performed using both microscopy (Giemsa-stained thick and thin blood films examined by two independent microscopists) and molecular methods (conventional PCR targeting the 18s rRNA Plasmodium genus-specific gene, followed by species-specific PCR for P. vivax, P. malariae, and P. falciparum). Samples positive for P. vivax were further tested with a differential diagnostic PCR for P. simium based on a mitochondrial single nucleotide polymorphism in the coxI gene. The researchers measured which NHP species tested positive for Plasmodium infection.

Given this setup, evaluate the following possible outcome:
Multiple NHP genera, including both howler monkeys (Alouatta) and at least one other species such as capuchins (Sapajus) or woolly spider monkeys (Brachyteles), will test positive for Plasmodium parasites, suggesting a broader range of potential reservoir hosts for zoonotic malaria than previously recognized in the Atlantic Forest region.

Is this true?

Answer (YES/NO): NO